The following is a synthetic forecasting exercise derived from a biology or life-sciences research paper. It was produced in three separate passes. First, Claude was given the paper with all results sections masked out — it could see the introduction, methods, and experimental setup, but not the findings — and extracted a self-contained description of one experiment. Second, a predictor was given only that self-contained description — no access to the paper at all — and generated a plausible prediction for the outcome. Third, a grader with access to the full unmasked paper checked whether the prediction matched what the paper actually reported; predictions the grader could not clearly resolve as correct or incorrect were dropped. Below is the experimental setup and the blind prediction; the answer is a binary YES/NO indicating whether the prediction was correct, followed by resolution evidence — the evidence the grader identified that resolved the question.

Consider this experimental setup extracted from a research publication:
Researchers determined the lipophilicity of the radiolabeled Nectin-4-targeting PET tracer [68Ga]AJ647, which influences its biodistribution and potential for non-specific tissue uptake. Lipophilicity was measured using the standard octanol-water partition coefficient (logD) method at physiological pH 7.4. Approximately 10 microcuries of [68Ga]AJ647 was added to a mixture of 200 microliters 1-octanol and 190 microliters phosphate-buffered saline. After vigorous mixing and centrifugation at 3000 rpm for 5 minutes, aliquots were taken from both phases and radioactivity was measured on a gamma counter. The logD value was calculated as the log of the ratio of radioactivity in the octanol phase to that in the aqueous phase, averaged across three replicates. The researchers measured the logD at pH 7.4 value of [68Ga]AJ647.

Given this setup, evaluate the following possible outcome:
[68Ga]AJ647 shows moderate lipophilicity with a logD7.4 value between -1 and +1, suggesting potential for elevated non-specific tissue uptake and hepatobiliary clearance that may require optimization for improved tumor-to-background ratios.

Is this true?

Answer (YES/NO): NO